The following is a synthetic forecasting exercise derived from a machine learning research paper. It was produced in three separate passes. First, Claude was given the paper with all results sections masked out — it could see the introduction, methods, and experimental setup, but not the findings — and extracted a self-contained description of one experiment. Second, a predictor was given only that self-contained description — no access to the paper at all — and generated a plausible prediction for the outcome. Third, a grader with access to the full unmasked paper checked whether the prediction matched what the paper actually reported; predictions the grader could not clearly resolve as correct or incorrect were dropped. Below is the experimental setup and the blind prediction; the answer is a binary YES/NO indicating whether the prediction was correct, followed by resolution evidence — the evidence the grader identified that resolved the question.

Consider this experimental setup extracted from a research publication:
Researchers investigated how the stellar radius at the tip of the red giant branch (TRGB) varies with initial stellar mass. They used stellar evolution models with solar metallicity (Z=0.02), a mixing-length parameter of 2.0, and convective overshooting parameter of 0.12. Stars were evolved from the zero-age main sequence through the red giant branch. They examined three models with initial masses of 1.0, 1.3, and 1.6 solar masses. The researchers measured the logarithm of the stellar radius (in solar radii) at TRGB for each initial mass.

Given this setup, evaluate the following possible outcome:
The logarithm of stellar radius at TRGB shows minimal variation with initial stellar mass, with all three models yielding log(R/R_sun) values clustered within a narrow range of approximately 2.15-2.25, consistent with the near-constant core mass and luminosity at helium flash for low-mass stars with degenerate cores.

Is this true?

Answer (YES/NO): NO